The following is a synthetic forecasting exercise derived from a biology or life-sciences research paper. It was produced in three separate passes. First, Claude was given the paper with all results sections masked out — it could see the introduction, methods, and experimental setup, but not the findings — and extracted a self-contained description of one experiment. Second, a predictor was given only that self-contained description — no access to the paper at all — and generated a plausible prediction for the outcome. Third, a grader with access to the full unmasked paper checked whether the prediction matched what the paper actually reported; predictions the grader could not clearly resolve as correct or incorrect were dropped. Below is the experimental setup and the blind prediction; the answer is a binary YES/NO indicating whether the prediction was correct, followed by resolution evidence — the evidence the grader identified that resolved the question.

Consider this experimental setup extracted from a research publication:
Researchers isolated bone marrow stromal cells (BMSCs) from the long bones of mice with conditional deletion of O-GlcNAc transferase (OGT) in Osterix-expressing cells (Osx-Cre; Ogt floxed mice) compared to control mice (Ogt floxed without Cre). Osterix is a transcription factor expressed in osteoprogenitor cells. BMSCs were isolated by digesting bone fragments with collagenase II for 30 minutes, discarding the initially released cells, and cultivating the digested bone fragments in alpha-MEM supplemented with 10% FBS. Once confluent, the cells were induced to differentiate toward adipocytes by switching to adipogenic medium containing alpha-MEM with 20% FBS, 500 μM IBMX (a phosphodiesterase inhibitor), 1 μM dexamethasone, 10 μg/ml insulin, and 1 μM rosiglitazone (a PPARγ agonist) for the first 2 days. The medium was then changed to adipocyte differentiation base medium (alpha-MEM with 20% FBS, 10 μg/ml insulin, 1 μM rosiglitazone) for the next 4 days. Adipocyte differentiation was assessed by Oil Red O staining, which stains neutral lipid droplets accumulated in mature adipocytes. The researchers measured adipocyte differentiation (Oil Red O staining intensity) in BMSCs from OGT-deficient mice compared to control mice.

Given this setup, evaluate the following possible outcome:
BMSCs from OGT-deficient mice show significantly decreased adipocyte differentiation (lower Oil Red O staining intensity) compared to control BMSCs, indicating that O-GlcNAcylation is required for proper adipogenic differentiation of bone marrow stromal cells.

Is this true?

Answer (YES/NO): NO